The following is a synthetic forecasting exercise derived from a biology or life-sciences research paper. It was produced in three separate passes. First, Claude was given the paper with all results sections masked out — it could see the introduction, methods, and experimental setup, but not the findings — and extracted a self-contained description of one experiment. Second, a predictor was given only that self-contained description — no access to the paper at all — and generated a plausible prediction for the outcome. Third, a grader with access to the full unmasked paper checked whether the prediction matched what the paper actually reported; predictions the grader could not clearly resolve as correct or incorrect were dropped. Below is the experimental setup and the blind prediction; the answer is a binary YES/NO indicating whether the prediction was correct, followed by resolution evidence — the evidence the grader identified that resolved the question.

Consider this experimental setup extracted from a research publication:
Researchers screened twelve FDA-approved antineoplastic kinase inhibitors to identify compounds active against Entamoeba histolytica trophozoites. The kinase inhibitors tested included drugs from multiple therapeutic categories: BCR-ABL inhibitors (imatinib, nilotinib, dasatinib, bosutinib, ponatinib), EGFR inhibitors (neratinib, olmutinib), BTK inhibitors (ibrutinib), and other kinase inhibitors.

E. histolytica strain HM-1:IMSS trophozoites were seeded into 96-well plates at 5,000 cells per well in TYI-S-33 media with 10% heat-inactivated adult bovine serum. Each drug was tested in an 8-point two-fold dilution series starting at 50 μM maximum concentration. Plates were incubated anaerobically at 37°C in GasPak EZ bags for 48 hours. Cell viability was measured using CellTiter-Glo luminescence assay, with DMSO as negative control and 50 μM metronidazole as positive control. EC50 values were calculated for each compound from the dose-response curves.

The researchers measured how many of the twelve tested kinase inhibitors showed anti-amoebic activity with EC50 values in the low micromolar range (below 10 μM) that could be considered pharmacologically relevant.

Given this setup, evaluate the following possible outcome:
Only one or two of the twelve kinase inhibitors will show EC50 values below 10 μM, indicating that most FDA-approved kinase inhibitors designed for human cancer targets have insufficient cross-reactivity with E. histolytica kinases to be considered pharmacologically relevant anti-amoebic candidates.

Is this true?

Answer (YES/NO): NO